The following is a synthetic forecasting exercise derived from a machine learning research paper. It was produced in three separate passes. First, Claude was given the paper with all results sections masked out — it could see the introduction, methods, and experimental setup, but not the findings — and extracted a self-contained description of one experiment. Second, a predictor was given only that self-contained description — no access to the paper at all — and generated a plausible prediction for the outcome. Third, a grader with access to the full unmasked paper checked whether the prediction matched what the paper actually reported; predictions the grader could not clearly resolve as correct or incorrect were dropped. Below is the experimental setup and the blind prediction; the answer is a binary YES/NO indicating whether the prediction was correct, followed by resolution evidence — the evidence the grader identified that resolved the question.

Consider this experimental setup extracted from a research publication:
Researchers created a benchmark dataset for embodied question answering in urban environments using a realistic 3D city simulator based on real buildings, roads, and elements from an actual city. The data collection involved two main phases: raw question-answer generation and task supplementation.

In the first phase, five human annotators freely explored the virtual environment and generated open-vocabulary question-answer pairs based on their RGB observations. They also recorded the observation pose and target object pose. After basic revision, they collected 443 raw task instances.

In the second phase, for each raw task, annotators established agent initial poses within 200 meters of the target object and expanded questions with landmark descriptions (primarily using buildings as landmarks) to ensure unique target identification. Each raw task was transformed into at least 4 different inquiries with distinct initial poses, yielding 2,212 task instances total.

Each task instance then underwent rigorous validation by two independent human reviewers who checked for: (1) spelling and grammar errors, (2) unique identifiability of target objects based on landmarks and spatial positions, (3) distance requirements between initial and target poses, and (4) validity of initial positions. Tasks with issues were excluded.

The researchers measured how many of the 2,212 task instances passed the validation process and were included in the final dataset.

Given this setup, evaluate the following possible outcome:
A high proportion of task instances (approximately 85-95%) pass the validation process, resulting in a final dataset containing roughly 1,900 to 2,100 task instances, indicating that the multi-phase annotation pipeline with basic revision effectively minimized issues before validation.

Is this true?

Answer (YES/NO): NO